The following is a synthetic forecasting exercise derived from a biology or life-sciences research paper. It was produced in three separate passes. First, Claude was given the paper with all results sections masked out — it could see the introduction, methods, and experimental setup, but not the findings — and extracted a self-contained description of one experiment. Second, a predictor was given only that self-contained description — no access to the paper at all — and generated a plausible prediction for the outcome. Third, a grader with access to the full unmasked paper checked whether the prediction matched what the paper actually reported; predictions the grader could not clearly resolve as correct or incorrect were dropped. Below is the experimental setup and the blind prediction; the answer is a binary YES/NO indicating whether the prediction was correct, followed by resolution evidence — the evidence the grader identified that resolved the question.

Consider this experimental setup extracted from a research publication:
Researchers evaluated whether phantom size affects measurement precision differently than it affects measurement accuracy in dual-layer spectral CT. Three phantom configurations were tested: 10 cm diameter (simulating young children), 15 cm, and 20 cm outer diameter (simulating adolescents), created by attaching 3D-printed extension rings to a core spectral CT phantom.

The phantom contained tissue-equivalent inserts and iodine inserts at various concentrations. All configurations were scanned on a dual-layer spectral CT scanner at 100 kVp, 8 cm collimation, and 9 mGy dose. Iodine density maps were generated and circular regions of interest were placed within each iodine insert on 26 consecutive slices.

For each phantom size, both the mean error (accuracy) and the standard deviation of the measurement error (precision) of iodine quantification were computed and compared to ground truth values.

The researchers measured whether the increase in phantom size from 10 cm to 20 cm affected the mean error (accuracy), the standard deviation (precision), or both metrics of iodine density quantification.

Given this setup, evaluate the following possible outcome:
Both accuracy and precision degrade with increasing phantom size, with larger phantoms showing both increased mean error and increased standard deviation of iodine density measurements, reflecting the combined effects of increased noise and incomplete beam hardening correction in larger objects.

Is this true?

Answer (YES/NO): NO